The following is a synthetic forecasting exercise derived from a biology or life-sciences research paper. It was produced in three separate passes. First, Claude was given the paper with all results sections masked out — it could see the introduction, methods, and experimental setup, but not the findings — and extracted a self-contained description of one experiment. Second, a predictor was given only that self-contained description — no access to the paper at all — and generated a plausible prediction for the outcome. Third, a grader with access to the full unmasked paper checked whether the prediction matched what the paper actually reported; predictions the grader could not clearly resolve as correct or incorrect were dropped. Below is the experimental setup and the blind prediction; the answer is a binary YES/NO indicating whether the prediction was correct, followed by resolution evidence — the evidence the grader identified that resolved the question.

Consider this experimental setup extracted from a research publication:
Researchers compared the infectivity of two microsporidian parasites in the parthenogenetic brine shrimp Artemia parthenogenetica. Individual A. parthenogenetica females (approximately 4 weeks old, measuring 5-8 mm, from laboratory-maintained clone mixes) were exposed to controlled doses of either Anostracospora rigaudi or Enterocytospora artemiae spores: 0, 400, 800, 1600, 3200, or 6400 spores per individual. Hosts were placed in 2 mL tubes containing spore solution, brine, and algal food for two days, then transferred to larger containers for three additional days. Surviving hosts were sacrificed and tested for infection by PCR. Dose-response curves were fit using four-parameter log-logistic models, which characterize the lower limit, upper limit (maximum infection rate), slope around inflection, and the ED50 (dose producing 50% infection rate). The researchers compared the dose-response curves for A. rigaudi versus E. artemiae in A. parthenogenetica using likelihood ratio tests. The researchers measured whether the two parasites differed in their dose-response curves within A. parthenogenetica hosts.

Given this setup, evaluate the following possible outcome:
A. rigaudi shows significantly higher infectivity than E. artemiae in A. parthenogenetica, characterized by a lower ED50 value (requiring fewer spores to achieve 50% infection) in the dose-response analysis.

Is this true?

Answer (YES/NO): YES